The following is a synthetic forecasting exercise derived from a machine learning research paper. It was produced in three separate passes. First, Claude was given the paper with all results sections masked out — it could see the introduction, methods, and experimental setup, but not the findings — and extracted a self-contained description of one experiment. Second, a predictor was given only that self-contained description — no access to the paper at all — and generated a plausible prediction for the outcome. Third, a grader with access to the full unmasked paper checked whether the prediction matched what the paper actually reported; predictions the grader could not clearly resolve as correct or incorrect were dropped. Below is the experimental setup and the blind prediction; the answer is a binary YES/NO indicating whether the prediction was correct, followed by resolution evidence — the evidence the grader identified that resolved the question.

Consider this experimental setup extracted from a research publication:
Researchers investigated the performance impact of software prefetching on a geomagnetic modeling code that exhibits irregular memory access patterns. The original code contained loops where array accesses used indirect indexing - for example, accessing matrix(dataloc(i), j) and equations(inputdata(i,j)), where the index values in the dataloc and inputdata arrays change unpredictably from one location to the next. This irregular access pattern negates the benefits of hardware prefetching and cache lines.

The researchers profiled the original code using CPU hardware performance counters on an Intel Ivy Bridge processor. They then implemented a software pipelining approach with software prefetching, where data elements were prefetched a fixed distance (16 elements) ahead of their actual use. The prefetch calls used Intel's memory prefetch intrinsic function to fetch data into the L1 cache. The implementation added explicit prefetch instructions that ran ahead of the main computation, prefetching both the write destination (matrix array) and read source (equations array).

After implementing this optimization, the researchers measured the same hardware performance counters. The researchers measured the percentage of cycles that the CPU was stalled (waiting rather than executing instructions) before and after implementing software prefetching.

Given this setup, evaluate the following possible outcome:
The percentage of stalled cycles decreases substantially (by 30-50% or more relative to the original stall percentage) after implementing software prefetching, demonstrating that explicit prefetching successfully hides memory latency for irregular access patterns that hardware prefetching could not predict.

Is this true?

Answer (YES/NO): YES